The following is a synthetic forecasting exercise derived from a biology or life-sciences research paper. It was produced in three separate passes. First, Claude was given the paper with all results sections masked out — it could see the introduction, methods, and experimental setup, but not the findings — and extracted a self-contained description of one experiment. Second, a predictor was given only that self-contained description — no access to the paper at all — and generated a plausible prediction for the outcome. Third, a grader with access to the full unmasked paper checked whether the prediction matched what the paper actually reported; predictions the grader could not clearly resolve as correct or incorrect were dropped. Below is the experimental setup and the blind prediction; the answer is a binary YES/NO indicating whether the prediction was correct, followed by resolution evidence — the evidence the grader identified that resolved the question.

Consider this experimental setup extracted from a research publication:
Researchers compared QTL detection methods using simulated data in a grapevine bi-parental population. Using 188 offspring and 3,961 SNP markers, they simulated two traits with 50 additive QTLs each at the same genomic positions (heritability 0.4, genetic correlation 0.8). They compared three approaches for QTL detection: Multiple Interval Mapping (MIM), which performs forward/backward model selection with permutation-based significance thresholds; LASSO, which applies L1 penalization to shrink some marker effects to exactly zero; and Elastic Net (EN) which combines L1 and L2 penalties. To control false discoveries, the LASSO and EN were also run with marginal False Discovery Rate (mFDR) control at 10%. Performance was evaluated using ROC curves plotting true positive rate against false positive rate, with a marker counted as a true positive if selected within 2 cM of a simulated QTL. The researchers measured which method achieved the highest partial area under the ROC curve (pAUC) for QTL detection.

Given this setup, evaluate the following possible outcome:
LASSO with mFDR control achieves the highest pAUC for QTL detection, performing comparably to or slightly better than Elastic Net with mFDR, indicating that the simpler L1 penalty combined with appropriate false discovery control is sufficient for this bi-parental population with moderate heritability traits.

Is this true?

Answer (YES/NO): NO